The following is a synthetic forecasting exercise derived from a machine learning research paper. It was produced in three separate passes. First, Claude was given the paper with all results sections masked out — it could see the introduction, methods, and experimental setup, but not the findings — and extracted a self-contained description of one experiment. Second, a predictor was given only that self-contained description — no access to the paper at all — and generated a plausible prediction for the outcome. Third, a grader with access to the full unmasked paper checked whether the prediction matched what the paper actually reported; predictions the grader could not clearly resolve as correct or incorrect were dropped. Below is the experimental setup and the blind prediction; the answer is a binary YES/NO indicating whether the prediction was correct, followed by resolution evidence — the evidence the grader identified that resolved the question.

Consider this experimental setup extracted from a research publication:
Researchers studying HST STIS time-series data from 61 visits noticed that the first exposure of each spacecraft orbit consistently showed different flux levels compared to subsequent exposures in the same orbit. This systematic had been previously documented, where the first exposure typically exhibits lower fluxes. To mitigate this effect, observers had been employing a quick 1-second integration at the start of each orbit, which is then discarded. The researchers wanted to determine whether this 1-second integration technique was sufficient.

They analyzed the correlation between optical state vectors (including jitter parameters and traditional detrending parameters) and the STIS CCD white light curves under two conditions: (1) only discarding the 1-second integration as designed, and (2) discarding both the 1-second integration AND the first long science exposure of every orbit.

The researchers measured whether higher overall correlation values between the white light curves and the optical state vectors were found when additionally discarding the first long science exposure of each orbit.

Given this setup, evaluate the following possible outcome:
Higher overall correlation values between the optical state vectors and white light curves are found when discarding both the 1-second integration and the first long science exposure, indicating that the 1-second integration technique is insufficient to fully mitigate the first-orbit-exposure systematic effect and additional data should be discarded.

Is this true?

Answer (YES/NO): YES